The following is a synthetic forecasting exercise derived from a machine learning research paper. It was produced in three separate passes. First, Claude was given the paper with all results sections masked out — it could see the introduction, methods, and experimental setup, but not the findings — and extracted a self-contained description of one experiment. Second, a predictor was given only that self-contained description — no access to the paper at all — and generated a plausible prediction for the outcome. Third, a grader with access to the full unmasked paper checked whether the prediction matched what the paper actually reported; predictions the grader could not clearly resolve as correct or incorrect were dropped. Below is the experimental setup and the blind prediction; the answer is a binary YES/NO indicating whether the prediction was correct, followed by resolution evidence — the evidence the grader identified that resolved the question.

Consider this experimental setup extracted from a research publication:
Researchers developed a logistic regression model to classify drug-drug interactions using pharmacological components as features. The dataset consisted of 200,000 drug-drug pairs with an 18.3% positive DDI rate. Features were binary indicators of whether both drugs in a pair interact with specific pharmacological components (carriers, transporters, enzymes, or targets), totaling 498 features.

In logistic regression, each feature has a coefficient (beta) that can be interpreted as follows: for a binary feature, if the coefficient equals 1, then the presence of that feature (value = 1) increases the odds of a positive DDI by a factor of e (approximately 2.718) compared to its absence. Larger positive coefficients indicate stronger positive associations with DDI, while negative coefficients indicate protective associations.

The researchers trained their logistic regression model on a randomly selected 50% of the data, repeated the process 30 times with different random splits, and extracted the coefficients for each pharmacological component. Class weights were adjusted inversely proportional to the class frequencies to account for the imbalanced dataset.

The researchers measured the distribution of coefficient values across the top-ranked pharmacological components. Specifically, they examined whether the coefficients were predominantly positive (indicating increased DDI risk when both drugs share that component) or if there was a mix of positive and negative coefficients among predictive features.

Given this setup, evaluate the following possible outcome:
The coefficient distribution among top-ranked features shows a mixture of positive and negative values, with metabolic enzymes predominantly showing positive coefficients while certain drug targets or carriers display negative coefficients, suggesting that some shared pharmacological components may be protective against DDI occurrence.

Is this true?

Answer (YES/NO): NO